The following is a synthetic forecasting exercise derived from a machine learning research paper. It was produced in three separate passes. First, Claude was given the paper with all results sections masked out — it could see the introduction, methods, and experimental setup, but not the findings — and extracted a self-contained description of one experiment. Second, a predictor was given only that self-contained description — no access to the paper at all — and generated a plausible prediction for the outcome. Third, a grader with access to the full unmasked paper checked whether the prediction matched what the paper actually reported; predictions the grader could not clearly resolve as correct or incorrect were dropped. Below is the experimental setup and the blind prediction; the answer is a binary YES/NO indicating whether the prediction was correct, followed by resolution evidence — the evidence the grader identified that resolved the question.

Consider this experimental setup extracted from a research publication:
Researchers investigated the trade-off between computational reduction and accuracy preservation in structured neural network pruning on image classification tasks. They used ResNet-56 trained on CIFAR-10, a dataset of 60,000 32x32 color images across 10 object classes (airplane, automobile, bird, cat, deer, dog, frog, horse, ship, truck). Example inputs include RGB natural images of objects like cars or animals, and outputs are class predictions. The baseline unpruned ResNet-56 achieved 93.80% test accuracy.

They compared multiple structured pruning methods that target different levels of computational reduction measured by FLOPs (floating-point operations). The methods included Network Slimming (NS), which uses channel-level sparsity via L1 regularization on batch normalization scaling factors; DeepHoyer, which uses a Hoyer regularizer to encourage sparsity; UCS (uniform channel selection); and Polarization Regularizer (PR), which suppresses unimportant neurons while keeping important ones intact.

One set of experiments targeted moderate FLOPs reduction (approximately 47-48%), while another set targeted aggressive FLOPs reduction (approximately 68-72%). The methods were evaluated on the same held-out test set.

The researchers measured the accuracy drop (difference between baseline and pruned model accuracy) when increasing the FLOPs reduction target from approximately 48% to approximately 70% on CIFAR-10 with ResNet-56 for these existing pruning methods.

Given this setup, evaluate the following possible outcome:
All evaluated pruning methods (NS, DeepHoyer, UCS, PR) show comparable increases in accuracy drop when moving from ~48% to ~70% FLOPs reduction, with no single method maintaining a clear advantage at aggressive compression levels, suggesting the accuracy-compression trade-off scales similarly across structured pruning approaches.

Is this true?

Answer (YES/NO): NO